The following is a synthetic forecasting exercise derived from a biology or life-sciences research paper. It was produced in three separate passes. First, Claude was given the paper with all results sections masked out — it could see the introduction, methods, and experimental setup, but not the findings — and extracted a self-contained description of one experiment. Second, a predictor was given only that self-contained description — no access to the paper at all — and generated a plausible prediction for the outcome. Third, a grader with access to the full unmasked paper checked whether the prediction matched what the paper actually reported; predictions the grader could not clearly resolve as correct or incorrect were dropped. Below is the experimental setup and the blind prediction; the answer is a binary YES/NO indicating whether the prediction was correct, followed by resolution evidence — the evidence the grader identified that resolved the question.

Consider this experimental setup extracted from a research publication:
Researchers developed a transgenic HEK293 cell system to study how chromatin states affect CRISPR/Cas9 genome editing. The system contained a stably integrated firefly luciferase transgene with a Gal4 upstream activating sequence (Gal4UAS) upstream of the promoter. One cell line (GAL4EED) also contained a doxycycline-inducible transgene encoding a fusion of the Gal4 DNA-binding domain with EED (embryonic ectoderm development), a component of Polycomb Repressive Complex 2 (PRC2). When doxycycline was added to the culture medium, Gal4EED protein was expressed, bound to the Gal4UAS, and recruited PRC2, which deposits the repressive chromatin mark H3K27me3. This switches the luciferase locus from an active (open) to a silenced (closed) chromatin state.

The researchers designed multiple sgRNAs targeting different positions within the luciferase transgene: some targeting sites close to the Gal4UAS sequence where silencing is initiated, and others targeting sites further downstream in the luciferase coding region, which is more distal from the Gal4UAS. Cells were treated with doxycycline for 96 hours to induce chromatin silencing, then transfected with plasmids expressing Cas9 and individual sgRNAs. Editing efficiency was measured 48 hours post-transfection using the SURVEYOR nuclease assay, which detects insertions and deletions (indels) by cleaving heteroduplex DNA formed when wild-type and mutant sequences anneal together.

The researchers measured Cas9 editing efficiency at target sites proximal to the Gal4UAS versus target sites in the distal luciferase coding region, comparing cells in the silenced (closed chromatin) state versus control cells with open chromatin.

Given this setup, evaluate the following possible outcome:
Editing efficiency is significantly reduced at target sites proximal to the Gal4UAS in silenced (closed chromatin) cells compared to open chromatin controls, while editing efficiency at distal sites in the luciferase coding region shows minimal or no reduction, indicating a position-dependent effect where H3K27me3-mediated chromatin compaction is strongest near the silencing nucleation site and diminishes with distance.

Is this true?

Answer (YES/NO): NO